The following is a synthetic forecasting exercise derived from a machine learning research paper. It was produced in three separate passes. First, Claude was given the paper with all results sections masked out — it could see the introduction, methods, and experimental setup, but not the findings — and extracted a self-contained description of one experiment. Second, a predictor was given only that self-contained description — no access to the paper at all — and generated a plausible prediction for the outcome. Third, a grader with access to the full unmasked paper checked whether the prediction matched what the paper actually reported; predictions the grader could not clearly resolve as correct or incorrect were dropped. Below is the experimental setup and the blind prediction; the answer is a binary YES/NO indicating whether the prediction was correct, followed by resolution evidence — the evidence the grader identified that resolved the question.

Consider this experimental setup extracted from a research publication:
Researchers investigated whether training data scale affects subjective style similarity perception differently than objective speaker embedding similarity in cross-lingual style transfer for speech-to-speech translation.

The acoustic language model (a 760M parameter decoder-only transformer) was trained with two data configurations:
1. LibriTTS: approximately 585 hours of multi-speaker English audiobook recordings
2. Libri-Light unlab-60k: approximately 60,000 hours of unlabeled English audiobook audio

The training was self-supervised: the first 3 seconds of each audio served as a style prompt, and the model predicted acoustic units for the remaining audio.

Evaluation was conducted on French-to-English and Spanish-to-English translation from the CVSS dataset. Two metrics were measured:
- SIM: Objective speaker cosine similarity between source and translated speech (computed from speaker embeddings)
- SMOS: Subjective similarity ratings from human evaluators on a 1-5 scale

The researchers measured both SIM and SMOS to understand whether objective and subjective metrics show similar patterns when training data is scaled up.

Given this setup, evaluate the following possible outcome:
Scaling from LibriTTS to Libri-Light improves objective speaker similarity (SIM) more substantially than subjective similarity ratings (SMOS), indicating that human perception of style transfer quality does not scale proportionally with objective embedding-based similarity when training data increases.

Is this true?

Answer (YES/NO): NO